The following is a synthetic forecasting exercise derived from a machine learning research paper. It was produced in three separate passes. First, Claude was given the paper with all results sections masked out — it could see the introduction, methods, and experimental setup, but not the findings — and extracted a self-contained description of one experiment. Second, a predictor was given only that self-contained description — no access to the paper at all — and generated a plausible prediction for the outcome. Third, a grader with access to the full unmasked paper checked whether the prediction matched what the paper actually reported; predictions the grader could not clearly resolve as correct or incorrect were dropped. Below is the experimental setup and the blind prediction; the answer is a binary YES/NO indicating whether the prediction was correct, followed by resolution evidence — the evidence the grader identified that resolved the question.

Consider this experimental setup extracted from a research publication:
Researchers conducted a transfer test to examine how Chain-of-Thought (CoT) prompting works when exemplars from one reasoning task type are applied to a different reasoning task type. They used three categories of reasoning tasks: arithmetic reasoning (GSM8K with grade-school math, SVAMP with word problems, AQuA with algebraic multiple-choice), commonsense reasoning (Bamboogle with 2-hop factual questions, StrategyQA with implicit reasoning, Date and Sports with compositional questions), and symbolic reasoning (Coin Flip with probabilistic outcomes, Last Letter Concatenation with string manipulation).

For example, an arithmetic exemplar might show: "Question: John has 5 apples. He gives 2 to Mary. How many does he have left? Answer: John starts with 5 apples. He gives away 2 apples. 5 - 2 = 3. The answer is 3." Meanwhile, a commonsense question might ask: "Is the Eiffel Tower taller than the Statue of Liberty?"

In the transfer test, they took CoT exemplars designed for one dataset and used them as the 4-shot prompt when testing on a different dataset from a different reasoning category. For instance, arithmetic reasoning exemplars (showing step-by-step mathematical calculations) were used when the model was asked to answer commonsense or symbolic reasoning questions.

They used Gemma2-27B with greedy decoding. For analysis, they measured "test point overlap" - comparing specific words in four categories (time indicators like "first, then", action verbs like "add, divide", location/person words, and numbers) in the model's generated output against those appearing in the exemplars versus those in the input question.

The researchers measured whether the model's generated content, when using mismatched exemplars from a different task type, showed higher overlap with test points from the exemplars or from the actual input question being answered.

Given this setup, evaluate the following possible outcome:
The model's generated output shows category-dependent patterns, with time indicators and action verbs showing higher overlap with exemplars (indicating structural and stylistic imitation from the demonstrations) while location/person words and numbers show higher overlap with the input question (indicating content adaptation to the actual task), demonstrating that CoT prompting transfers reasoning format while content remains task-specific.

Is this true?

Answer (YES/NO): NO